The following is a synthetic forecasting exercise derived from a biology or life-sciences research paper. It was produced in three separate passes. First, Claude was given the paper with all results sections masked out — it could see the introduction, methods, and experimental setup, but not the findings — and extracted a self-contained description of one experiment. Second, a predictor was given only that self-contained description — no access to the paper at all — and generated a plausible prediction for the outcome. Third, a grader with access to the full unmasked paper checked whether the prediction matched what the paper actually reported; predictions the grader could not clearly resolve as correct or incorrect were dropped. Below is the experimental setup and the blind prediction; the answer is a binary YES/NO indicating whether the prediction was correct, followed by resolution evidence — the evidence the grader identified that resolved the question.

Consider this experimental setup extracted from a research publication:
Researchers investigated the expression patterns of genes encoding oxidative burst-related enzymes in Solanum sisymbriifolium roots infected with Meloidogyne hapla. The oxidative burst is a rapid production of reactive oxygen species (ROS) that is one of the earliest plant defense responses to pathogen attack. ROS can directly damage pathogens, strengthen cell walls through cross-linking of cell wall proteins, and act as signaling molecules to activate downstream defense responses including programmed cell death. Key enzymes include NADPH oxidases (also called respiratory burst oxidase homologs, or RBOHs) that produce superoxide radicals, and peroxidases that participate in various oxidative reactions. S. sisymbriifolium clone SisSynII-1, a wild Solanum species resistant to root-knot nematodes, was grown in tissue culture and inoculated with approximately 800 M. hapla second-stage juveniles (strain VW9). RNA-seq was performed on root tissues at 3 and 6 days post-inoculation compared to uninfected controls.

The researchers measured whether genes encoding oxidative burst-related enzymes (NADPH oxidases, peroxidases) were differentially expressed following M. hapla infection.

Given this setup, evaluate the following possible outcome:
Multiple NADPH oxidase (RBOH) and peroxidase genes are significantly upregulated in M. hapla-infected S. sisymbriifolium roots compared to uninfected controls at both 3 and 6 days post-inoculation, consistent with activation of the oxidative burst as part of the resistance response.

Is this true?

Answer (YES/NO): NO